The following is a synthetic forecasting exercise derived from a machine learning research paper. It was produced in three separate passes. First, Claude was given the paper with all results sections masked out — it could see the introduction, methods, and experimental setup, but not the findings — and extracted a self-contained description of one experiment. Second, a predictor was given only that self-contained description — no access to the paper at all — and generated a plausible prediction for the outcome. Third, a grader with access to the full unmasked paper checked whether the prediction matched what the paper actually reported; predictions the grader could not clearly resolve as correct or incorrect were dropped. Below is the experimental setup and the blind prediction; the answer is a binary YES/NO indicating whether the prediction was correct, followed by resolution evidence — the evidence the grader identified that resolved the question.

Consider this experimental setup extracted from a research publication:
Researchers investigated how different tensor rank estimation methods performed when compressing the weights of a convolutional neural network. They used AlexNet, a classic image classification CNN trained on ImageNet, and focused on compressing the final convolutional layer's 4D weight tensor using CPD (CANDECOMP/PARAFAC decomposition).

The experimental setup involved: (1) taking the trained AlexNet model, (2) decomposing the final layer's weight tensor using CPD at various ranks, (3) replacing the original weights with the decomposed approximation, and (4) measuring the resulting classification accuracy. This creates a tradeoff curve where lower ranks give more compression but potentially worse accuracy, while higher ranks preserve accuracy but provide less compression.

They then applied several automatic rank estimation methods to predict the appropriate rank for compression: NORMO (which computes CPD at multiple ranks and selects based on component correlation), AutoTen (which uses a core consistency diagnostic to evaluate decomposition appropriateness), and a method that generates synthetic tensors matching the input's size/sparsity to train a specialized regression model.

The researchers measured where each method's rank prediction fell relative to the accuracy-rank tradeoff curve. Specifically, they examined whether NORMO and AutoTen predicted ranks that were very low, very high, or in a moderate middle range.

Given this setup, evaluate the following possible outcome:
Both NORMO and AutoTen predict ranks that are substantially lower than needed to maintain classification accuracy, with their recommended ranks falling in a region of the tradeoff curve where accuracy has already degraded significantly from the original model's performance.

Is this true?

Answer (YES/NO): NO